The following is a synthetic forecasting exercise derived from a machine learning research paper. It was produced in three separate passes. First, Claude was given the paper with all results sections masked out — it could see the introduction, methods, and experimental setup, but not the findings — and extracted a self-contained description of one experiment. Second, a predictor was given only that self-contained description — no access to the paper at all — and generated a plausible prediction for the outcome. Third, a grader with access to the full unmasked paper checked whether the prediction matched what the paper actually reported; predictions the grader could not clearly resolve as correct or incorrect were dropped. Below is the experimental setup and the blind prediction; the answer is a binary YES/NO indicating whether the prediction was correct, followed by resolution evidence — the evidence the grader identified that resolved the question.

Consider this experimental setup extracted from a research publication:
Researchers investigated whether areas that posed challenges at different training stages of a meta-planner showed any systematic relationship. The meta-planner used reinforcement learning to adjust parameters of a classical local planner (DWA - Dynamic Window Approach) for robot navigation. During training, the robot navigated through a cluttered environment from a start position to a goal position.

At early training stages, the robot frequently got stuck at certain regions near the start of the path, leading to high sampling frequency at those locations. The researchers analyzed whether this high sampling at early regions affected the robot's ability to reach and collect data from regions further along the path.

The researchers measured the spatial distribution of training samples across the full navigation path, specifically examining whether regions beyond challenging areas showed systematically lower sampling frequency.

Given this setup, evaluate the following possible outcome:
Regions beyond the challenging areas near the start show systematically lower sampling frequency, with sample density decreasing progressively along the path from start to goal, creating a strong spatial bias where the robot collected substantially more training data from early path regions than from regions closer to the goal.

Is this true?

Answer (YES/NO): YES